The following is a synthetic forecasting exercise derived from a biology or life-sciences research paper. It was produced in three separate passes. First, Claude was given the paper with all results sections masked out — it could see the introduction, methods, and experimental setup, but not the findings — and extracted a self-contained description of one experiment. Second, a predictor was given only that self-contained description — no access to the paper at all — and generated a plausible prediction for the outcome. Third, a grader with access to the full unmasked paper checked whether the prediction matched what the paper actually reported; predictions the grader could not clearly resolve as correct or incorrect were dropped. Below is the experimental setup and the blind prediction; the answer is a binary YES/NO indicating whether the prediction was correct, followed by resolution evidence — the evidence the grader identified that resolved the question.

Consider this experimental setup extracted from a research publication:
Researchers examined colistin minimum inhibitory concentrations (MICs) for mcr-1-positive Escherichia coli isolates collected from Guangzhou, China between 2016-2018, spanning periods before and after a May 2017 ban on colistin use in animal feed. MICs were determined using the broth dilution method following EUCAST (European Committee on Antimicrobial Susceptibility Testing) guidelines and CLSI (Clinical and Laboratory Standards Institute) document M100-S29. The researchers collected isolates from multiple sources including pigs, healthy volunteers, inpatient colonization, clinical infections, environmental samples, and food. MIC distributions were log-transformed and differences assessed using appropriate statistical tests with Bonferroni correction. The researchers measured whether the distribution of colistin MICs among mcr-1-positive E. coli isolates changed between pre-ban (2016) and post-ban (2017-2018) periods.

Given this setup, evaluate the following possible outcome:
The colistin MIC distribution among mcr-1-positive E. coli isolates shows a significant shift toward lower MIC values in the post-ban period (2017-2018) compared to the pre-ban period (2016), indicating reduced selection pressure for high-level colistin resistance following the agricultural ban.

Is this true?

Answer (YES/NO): NO